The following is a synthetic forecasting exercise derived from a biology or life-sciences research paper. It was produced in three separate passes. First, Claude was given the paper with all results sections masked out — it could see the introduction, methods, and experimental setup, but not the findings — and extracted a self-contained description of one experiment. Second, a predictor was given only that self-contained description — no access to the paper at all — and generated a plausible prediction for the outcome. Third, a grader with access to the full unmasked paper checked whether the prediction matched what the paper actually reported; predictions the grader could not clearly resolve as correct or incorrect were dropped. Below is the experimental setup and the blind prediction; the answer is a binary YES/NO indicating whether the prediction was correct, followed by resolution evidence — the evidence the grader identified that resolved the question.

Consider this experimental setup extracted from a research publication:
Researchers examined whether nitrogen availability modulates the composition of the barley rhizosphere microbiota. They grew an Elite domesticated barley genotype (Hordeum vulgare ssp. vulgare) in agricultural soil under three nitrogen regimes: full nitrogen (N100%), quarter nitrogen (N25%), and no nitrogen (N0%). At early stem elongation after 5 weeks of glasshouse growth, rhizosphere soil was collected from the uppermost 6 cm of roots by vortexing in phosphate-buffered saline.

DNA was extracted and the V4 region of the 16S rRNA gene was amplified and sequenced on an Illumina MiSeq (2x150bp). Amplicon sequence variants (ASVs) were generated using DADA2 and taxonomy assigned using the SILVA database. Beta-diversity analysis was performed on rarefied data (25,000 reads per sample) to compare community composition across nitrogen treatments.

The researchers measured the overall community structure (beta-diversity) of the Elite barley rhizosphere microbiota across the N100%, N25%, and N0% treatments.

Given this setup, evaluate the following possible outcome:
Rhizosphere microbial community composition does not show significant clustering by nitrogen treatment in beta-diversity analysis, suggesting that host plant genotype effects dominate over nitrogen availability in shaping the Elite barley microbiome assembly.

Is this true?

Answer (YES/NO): NO